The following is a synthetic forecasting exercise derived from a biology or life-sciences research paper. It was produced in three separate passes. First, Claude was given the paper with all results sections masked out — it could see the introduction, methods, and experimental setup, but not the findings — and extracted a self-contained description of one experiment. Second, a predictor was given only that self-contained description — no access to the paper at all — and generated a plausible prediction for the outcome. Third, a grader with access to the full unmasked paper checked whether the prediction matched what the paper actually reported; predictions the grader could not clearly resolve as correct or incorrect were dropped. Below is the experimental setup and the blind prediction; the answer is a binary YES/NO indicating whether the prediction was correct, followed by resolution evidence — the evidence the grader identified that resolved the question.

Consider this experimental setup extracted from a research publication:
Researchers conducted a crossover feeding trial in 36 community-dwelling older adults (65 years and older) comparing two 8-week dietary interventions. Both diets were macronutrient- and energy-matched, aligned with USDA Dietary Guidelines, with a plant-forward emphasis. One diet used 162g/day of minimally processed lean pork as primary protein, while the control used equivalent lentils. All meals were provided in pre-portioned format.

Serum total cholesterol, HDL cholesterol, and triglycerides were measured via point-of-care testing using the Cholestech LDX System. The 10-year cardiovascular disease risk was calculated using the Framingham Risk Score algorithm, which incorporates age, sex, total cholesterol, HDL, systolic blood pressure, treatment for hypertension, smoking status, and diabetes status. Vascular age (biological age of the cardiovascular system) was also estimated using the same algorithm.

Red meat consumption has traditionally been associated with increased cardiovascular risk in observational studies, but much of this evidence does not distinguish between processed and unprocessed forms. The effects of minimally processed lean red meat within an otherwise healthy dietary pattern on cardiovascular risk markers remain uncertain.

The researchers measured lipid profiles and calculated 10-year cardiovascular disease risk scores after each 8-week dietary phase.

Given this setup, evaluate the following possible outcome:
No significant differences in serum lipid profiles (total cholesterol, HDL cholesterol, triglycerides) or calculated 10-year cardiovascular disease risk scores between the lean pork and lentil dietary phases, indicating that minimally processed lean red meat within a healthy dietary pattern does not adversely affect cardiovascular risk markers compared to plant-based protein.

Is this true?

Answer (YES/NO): NO